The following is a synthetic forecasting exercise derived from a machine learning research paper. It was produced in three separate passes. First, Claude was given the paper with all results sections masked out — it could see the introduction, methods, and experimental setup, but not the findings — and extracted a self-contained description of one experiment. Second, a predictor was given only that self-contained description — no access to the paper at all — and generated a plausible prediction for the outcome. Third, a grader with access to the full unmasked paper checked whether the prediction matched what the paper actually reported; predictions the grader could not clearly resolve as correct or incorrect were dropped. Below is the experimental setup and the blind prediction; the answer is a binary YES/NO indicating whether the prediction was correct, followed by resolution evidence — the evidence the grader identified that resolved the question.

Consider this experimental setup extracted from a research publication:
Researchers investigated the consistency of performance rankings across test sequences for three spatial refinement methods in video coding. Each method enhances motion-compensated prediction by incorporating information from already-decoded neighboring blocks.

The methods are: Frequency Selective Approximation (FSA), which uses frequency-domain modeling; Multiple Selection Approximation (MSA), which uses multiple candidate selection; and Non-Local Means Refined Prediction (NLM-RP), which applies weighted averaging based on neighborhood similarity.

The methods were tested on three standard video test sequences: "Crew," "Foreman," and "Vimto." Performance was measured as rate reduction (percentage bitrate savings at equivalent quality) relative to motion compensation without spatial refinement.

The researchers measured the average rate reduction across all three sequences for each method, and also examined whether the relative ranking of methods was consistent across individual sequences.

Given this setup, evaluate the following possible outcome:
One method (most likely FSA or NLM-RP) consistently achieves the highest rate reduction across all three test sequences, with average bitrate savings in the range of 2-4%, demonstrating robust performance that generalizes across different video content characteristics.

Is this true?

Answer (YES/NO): NO